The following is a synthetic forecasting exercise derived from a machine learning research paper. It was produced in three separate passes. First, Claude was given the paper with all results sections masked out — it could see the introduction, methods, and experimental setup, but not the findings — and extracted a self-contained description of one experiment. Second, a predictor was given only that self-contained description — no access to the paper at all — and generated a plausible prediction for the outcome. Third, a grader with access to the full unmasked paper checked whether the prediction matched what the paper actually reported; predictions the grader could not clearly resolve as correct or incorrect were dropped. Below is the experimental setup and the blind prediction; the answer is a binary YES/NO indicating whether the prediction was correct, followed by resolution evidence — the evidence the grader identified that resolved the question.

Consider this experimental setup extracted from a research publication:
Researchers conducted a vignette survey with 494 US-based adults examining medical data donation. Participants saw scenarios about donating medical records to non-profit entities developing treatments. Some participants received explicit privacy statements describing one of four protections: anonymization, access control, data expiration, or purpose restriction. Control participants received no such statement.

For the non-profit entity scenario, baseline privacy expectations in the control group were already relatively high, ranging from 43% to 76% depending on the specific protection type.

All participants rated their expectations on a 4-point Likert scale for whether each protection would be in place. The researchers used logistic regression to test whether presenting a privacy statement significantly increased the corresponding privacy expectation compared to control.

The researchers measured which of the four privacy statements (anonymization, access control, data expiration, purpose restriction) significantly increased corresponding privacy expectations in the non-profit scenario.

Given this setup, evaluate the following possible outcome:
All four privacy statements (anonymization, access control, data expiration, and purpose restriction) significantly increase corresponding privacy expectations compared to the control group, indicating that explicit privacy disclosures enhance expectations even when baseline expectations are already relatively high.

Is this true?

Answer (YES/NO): NO